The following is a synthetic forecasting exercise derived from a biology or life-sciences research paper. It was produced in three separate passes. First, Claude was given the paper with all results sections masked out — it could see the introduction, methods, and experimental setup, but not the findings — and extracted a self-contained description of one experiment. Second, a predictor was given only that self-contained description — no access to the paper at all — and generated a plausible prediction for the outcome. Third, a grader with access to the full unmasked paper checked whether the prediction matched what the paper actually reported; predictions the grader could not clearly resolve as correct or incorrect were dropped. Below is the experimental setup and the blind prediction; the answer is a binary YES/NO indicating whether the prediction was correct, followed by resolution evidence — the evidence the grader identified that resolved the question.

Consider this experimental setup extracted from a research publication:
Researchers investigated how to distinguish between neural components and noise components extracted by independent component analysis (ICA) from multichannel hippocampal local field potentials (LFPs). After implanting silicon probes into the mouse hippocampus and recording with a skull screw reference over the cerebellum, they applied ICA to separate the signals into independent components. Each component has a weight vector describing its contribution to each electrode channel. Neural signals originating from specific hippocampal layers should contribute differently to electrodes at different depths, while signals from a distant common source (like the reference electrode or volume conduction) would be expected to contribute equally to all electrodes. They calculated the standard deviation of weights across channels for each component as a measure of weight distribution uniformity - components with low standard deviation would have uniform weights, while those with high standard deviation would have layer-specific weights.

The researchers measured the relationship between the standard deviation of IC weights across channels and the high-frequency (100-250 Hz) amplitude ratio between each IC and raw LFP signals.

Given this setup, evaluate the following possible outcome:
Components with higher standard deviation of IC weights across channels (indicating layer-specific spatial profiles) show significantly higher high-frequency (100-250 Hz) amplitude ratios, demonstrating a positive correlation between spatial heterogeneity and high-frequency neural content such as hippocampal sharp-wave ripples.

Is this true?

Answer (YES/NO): NO